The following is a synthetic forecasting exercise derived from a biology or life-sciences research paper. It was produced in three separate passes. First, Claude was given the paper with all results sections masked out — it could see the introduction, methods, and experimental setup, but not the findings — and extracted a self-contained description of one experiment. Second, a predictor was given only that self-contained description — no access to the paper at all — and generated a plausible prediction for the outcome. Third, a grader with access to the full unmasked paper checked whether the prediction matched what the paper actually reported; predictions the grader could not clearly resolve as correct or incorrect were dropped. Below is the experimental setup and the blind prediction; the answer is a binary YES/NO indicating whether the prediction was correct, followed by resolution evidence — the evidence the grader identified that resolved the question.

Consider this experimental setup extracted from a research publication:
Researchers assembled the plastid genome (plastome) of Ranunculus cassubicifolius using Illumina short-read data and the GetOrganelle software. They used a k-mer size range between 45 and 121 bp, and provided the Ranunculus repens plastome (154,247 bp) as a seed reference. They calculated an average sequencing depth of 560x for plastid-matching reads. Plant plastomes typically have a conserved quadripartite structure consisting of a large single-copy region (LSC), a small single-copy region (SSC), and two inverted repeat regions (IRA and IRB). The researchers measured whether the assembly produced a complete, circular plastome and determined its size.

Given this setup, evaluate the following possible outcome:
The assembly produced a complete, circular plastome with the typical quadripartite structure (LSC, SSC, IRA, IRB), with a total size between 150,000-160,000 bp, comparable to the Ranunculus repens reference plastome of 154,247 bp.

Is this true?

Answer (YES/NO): YES